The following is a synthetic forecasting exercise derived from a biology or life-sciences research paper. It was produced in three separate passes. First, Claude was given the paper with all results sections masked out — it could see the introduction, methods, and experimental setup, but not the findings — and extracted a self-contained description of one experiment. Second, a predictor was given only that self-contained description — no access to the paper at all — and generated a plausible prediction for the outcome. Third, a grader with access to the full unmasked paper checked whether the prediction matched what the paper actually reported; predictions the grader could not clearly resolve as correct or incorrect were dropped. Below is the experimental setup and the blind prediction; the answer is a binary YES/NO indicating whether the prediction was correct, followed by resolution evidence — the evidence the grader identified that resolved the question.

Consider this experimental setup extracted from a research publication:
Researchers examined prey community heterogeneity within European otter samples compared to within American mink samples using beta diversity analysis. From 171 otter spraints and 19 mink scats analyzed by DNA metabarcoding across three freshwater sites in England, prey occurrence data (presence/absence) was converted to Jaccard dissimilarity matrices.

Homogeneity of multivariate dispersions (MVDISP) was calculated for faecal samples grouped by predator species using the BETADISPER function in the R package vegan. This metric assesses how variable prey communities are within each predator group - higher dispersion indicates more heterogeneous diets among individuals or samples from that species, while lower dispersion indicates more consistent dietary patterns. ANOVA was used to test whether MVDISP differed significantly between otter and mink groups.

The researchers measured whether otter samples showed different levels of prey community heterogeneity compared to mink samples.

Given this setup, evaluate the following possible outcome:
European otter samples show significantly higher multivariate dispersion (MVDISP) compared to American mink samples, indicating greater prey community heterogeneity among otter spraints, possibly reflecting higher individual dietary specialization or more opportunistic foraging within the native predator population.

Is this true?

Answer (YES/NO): NO